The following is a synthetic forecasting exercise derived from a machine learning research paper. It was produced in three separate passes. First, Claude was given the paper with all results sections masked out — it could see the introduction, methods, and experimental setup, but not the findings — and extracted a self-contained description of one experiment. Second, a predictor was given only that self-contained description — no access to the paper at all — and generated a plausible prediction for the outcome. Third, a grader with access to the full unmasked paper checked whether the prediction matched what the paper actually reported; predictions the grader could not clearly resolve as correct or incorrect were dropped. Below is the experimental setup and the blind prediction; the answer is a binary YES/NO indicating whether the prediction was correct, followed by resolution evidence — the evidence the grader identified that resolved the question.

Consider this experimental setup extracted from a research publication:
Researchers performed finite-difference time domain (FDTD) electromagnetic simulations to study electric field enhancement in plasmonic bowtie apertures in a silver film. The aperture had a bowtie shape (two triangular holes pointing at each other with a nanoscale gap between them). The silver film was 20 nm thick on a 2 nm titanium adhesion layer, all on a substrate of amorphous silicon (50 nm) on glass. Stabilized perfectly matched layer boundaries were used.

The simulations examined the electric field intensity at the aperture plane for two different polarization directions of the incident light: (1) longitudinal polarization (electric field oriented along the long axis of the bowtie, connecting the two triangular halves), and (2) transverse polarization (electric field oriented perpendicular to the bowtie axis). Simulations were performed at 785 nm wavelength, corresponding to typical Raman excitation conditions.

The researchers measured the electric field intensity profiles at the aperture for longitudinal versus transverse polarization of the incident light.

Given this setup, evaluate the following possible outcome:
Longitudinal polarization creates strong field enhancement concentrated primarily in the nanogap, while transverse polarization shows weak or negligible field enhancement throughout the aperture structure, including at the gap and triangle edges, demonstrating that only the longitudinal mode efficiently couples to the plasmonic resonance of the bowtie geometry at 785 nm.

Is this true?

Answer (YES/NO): NO